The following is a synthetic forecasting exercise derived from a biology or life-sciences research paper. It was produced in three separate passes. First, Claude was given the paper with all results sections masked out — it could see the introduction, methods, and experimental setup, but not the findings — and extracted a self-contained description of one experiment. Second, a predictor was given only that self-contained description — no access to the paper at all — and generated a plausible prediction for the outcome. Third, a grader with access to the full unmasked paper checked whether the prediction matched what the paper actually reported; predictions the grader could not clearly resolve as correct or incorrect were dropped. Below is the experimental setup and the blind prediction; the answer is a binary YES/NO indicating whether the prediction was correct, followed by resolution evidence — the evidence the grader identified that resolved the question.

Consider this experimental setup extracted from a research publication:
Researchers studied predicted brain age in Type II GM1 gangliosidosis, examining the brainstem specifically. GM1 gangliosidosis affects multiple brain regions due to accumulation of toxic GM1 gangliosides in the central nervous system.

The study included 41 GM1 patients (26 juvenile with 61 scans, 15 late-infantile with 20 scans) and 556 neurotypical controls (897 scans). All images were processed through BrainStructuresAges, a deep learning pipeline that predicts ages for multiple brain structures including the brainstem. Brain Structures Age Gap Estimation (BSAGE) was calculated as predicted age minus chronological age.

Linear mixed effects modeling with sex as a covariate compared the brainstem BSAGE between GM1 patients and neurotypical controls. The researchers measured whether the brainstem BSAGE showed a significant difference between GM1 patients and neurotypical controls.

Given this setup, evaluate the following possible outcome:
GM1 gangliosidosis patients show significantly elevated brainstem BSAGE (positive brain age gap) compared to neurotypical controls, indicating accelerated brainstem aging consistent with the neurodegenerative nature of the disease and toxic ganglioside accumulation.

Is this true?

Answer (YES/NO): YES